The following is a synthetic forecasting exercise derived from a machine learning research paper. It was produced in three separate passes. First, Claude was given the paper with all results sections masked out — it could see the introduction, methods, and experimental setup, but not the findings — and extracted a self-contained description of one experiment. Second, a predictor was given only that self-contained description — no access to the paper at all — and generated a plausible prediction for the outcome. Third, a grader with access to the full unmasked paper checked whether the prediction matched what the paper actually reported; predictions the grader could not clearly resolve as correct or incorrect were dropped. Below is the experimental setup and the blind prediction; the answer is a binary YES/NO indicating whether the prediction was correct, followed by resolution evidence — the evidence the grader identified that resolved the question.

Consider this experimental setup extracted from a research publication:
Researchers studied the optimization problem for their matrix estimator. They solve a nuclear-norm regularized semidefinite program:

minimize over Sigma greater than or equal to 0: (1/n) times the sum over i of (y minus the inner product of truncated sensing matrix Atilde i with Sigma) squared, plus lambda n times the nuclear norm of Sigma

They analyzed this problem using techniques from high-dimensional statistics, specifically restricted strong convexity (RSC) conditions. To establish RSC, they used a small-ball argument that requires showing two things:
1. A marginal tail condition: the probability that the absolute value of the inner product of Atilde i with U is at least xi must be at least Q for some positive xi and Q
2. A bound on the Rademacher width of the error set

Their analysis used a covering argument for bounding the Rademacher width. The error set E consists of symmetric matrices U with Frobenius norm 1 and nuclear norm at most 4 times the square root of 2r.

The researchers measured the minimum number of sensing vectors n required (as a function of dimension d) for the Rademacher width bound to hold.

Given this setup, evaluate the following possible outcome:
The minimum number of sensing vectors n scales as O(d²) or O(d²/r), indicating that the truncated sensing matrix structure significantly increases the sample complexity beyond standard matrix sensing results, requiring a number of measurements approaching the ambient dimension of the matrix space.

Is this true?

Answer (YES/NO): NO